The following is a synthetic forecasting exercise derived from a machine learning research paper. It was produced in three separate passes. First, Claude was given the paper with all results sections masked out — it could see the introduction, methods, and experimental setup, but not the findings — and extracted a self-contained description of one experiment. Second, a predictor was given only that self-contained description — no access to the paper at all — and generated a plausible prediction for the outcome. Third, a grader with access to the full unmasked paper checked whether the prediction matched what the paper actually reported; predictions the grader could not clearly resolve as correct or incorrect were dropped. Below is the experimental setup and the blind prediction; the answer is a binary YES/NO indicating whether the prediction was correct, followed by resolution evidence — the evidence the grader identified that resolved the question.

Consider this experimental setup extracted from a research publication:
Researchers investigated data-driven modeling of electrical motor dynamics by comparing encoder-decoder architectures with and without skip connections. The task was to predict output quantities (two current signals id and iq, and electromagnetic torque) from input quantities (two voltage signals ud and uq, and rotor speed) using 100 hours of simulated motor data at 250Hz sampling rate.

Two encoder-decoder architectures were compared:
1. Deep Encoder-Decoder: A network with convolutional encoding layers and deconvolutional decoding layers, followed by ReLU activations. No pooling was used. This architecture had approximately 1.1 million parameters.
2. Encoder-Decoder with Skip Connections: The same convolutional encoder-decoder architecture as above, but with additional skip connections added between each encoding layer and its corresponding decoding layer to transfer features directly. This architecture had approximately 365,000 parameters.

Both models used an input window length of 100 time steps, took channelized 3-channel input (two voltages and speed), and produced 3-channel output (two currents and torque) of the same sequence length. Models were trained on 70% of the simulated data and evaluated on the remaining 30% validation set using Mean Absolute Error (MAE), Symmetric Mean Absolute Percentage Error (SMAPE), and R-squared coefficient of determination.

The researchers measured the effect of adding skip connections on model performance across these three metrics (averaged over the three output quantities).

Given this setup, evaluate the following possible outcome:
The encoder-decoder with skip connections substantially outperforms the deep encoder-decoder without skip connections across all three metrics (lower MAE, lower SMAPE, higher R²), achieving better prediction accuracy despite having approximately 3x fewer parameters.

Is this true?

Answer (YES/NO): YES